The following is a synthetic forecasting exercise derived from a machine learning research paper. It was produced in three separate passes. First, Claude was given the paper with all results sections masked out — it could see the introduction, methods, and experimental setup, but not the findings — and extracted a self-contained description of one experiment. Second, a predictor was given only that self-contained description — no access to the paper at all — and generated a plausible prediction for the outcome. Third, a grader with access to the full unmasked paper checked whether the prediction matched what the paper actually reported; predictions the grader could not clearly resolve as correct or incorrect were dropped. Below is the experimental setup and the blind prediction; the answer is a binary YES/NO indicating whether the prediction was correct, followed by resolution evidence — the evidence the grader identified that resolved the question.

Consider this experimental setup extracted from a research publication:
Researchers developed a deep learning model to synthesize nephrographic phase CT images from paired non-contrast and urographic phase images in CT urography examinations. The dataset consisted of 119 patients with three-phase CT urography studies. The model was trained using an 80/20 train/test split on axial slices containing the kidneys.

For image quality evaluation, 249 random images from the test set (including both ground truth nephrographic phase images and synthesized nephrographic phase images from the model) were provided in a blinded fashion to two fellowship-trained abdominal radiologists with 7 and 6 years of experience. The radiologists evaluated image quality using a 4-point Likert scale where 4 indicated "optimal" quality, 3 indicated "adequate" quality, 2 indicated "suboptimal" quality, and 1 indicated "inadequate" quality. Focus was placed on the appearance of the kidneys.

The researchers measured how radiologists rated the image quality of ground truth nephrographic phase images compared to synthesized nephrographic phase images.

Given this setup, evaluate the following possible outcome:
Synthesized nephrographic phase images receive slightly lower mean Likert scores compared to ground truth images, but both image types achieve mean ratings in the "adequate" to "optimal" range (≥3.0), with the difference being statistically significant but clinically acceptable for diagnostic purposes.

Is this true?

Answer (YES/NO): NO